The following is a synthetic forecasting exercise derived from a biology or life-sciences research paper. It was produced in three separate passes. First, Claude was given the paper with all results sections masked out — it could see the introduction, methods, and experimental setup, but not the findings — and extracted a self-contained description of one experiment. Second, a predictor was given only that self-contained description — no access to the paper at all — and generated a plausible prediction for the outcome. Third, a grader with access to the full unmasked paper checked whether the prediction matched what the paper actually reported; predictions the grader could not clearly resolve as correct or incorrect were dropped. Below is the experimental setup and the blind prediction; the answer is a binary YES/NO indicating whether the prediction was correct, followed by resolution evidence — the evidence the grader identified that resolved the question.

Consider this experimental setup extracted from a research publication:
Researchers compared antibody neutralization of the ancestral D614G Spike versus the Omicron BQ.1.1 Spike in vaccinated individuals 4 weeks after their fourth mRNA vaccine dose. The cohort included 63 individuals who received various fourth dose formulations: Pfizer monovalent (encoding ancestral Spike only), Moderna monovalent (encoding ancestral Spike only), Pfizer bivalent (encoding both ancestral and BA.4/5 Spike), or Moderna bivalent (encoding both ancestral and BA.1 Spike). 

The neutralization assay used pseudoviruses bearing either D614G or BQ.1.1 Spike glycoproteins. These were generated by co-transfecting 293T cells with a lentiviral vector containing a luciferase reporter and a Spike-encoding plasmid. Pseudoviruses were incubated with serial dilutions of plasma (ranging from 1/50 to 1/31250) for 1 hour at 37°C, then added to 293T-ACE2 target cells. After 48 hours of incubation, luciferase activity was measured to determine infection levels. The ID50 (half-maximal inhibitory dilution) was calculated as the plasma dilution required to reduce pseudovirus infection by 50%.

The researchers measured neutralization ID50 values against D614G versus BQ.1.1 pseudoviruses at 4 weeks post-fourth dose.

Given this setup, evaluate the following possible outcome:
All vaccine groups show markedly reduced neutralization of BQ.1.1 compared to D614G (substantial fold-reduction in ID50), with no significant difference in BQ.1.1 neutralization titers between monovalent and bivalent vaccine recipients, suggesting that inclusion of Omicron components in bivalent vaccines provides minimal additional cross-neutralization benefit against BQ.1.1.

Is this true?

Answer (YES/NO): YES